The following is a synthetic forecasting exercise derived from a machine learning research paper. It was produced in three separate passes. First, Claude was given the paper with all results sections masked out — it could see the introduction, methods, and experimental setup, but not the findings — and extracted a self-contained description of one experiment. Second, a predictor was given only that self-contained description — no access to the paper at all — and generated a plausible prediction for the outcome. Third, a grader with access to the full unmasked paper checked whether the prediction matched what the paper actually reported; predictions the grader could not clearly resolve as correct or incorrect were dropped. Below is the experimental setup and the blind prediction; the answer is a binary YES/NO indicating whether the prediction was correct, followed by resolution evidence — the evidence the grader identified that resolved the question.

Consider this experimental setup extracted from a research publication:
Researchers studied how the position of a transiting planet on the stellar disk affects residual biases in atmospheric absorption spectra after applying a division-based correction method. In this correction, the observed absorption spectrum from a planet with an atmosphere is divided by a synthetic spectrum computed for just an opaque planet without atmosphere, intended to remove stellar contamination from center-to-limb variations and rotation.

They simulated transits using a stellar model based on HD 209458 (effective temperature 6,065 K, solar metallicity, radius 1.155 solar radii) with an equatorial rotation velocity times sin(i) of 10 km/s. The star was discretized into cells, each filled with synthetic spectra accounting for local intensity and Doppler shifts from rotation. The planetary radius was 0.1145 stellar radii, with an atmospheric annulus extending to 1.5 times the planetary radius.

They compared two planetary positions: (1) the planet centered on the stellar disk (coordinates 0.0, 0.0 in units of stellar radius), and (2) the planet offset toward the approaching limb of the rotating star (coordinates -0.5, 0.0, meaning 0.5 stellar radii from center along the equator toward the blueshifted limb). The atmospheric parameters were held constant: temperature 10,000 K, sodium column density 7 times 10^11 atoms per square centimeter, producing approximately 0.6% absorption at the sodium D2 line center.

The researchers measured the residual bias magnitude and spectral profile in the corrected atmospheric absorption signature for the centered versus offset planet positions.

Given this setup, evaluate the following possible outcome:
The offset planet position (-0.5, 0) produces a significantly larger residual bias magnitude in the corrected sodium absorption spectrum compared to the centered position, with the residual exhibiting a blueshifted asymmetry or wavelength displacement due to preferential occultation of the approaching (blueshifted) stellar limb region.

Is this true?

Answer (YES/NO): NO